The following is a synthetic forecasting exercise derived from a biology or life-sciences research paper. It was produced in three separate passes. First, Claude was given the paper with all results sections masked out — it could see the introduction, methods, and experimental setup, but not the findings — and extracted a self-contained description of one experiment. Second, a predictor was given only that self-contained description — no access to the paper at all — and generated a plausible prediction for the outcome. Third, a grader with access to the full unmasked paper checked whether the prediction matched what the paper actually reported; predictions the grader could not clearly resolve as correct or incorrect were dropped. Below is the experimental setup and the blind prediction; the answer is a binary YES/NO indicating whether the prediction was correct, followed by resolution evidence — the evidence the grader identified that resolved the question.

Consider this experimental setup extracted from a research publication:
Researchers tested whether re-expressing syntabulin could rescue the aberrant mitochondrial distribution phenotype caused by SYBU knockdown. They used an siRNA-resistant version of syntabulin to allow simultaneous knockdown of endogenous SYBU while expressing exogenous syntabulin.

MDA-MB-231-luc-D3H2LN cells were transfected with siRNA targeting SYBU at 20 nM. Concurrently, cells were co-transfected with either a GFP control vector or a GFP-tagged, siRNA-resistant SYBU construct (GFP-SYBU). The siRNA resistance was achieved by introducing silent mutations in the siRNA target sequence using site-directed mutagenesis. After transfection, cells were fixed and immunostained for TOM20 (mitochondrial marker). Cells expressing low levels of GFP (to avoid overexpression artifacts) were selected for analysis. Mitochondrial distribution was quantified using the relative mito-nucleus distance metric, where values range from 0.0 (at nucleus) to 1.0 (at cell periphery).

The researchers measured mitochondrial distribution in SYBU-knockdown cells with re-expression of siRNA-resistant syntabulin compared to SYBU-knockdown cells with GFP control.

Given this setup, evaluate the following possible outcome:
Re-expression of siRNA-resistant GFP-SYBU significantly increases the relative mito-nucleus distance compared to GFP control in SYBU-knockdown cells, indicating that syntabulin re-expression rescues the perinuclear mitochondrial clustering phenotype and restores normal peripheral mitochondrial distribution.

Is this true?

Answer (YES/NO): NO